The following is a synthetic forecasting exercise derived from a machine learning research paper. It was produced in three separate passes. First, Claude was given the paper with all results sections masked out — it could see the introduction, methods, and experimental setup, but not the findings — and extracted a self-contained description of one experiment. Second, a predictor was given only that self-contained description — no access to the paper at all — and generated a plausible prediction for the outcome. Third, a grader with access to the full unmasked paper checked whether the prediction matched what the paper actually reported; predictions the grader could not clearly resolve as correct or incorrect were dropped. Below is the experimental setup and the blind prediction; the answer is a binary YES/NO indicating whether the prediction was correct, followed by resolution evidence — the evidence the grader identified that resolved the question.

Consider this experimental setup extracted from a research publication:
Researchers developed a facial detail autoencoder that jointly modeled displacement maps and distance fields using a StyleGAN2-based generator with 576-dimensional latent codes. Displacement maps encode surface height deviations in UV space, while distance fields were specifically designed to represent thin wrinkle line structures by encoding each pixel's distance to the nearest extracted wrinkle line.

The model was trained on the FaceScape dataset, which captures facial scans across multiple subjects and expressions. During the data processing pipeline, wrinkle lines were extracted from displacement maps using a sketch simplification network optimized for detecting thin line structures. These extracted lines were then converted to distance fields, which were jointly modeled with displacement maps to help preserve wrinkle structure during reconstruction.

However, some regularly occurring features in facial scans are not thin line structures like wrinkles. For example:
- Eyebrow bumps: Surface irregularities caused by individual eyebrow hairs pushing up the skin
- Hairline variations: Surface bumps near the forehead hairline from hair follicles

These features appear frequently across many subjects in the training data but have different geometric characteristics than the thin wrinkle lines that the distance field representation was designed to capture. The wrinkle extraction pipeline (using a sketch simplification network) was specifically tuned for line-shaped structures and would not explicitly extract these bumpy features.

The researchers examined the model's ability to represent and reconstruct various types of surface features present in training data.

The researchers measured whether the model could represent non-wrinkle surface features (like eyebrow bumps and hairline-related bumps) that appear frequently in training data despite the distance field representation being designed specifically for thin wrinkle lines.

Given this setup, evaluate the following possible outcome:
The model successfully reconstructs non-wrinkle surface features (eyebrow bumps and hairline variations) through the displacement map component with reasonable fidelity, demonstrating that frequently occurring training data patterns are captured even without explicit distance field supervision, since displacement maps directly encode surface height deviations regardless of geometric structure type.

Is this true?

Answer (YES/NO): YES